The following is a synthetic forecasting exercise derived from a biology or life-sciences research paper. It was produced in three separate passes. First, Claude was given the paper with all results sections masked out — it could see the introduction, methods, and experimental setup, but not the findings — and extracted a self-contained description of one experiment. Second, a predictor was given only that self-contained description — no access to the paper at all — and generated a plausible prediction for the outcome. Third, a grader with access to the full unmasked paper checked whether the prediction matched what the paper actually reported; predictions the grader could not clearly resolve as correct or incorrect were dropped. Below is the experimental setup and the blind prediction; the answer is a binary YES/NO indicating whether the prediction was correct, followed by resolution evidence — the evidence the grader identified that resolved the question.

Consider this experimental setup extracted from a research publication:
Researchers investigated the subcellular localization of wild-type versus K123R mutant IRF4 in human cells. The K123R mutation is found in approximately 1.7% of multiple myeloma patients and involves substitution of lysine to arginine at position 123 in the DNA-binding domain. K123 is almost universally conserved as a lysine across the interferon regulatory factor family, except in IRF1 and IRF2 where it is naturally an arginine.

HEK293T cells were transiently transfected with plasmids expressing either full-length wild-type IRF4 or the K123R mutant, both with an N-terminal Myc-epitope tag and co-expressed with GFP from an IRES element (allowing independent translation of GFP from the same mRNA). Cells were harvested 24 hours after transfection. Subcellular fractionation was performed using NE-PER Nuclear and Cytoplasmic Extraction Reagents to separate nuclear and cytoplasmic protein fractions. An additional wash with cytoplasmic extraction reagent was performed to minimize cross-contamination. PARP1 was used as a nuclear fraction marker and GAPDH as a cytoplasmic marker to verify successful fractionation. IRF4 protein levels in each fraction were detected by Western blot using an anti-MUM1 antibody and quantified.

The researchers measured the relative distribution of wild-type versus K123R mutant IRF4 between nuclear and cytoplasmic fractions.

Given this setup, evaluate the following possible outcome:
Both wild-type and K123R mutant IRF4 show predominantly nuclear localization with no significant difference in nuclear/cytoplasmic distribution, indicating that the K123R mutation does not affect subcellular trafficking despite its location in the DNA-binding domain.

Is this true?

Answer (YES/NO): NO